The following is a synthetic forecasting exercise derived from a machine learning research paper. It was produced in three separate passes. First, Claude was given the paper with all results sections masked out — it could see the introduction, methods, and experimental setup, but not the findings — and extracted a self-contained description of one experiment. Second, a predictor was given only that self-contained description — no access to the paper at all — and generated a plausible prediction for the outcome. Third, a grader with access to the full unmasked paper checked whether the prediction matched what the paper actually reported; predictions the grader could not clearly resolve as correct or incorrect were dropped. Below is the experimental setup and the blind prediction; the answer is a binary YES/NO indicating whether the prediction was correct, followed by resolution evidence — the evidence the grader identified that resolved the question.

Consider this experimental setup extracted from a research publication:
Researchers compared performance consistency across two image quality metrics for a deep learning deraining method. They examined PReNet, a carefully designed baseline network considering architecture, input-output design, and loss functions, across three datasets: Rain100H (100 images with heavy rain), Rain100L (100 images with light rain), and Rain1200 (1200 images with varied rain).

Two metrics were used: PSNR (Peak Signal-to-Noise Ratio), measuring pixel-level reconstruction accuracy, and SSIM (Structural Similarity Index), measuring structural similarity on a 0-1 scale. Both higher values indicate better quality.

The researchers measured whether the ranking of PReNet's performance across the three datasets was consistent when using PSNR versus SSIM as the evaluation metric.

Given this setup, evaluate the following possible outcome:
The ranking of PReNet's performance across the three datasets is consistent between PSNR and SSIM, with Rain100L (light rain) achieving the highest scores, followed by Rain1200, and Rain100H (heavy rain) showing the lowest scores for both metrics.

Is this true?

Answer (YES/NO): YES